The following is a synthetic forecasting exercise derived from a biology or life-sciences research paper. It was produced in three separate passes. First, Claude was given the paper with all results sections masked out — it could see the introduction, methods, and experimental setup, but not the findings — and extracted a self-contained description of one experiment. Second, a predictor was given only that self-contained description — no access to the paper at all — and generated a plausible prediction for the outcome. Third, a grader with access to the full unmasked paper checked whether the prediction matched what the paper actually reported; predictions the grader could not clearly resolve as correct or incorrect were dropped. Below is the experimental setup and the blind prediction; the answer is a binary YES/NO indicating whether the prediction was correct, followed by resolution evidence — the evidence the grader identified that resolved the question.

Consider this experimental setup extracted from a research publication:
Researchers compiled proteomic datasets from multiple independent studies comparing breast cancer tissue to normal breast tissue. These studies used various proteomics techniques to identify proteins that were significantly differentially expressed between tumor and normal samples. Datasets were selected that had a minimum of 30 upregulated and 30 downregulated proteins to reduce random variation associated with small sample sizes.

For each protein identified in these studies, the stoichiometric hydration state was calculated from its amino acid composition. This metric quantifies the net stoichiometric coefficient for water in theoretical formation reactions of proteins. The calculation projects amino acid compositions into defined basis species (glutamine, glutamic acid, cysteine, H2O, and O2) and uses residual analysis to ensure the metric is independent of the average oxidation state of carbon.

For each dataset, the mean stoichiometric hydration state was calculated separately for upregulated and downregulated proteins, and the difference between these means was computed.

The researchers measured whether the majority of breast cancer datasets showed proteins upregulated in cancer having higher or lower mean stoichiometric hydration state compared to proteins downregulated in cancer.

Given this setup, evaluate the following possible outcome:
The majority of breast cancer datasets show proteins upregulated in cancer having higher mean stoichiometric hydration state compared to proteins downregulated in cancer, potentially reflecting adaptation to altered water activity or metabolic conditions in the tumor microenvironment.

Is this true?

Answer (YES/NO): YES